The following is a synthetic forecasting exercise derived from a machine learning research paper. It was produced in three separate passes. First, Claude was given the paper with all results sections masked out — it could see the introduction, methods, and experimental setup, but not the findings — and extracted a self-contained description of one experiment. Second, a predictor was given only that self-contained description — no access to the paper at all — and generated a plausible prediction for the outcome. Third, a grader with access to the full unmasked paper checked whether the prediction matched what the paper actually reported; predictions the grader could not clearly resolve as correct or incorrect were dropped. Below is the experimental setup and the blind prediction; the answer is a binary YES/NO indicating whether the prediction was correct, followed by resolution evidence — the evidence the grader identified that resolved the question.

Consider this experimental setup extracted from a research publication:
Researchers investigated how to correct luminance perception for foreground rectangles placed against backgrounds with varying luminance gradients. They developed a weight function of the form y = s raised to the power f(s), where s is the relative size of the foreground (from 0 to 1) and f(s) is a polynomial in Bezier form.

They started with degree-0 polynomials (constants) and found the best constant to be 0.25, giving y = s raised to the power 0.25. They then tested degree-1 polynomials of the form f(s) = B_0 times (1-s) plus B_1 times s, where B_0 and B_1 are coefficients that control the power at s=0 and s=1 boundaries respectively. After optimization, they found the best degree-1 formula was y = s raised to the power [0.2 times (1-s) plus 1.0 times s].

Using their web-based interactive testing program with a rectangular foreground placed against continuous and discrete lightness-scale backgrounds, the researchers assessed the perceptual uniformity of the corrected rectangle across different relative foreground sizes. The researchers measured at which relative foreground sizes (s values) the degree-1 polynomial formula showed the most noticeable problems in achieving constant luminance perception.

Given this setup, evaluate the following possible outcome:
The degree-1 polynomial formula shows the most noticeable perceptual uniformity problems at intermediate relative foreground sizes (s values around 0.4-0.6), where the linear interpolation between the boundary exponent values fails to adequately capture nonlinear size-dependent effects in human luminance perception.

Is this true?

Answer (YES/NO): YES